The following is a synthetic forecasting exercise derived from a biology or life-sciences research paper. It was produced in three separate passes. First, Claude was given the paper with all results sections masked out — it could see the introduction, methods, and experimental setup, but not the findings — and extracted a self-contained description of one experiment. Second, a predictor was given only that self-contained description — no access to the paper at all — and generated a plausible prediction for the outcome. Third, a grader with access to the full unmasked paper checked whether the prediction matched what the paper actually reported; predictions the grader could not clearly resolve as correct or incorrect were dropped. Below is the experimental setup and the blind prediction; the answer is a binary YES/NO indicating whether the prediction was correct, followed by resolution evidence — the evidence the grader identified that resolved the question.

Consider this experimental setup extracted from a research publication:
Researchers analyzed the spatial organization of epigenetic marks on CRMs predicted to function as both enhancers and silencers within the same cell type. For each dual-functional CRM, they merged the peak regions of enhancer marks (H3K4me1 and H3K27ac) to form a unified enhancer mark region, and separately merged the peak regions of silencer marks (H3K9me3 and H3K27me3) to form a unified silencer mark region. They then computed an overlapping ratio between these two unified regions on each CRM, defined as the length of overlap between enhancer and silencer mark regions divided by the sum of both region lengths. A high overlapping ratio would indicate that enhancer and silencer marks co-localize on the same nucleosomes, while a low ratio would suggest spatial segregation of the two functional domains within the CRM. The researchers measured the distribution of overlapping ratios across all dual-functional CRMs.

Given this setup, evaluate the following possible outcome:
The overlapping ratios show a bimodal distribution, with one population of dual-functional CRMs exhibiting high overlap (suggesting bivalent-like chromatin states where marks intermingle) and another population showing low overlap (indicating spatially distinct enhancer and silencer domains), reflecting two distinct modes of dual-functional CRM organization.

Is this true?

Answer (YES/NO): NO